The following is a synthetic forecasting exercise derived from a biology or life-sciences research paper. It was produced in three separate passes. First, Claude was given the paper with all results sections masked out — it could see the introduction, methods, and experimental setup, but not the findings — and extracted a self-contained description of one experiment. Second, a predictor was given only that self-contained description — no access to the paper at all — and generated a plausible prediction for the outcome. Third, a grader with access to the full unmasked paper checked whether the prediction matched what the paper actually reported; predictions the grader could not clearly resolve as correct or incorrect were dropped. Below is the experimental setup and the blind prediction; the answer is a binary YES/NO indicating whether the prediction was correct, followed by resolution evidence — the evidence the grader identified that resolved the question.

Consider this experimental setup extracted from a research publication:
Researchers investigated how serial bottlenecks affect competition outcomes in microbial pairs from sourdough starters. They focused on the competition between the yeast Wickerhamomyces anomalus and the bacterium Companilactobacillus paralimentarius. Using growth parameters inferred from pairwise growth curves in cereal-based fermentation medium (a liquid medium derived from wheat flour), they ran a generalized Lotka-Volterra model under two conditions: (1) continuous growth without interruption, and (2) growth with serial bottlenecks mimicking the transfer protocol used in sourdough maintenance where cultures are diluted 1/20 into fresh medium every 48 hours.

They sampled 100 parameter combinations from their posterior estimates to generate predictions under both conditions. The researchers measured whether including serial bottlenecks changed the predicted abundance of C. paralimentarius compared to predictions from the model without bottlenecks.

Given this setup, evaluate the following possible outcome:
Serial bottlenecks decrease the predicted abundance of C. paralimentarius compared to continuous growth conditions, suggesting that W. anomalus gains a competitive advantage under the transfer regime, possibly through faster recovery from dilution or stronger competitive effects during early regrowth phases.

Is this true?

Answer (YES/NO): YES